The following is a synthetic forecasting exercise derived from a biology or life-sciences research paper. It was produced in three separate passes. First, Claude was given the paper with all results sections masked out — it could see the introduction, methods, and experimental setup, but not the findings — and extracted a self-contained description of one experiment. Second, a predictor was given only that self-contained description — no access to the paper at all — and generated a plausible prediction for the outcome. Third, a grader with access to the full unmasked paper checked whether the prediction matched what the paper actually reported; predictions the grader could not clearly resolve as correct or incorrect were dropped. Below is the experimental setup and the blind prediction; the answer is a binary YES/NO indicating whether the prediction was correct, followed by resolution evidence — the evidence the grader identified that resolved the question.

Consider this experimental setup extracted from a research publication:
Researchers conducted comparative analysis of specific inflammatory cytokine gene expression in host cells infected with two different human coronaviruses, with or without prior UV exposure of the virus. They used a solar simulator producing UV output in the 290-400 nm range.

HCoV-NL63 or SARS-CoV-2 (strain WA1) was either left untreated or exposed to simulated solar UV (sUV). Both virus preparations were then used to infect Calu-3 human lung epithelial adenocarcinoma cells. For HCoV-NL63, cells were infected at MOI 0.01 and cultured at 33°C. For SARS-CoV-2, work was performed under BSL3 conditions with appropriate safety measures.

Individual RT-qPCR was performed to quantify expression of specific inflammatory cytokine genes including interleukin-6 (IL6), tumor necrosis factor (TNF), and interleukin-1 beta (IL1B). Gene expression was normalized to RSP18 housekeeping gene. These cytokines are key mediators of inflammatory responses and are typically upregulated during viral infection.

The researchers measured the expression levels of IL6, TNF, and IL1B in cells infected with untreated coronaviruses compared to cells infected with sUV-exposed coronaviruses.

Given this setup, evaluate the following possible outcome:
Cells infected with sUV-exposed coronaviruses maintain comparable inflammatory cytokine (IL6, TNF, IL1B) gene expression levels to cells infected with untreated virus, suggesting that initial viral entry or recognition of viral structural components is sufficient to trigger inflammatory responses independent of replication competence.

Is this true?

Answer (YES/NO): NO